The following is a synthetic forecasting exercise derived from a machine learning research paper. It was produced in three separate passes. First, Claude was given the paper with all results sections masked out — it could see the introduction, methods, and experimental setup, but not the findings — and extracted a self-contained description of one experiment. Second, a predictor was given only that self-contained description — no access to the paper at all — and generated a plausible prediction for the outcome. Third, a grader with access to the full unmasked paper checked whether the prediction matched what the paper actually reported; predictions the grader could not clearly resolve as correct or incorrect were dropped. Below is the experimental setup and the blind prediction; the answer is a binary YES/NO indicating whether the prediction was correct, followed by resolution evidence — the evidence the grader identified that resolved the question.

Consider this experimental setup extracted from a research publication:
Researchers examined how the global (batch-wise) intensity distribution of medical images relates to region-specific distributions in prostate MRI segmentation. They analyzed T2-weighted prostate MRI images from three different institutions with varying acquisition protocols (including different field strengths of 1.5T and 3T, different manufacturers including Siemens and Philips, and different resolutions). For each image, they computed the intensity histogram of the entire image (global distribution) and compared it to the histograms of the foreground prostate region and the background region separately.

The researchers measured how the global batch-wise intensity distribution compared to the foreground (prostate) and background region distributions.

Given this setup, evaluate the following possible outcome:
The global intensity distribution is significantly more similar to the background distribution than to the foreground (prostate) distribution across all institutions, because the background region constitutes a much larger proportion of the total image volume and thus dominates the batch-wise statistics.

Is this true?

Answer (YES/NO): YES